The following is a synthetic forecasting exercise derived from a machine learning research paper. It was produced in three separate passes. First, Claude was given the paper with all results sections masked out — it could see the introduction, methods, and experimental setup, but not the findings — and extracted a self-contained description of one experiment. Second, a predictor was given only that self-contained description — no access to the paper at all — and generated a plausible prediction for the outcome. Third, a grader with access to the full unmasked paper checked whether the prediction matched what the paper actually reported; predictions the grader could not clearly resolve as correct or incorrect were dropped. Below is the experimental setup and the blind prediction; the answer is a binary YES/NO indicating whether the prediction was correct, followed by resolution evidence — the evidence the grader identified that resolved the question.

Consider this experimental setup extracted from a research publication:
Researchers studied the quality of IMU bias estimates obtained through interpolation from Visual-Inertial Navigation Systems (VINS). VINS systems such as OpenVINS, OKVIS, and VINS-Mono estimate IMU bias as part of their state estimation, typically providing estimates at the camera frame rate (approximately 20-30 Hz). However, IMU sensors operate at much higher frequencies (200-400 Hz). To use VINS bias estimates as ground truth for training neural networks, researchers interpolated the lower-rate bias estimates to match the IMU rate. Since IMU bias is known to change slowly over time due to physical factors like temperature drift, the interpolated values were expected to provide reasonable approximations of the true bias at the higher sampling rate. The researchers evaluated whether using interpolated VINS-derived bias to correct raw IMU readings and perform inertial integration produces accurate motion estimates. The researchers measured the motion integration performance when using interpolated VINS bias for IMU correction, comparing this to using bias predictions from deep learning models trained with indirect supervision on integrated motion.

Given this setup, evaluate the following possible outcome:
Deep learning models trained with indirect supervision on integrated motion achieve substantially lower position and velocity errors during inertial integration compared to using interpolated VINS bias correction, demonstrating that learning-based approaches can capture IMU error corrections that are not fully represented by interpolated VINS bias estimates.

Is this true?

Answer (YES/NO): NO